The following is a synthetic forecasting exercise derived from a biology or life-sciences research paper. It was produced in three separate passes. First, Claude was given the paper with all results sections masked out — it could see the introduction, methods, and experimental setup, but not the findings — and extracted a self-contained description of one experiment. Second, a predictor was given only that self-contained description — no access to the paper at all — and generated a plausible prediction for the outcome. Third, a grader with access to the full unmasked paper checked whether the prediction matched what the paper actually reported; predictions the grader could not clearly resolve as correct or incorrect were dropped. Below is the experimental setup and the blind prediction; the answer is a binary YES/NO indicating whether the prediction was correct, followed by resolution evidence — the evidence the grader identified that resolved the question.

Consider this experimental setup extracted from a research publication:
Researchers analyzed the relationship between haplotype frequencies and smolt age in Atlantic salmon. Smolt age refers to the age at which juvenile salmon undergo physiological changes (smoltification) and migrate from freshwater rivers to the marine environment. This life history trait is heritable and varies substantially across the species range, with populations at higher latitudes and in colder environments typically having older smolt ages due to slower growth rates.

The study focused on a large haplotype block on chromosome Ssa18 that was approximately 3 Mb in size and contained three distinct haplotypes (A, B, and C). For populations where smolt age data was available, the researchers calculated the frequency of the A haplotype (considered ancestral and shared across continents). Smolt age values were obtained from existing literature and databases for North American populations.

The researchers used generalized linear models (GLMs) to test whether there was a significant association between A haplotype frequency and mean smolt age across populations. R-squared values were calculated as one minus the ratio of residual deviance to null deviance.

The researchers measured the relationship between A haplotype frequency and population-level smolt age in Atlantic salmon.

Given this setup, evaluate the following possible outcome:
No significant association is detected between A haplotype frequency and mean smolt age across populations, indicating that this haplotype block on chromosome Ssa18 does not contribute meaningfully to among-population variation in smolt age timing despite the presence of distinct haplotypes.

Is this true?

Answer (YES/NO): NO